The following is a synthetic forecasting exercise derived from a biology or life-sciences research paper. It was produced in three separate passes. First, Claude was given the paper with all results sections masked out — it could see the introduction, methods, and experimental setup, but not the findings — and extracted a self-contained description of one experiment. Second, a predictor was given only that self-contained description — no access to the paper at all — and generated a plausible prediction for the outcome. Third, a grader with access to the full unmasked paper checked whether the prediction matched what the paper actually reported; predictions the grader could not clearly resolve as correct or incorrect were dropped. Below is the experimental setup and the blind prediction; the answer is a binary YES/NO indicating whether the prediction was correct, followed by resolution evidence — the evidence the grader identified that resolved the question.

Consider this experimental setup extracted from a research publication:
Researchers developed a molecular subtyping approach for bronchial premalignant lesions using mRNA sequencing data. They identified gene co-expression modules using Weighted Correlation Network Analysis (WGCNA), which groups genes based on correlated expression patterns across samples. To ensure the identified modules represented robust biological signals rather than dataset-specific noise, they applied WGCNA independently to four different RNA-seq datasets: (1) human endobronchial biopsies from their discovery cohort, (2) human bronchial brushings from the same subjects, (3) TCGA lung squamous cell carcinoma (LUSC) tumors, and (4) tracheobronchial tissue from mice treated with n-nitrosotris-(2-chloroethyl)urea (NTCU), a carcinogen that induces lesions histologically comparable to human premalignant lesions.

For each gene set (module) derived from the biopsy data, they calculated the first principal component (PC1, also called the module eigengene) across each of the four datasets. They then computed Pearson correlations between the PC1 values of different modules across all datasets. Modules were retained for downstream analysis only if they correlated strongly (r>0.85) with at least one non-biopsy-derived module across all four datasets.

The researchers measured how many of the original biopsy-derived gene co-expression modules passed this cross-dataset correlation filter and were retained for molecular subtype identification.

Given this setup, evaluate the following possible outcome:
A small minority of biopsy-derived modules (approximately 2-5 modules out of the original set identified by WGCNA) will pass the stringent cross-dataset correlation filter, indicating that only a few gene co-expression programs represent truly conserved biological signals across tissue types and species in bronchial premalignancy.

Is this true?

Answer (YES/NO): NO